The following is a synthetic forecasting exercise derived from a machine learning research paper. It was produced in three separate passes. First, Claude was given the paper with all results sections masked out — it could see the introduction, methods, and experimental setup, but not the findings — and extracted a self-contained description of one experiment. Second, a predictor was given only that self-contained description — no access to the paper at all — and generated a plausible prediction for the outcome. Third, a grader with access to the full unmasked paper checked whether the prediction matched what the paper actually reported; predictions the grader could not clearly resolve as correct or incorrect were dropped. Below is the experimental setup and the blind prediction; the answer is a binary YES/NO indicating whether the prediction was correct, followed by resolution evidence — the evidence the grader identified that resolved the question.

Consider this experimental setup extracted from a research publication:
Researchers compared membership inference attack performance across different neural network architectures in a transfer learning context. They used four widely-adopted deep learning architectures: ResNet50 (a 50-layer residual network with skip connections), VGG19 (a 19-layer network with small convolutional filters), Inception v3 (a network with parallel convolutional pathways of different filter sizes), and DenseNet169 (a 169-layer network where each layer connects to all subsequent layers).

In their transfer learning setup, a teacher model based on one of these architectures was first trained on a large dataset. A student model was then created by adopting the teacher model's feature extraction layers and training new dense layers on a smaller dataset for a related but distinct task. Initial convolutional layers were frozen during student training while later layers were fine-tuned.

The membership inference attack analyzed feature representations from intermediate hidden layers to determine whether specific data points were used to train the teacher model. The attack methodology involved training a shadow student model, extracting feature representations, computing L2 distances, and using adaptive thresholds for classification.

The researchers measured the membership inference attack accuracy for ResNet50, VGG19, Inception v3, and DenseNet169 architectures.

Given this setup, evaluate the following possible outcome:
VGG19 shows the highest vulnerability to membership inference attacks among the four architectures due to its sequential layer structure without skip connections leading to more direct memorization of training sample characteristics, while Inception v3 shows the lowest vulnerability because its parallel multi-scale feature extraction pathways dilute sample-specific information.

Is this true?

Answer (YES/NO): NO